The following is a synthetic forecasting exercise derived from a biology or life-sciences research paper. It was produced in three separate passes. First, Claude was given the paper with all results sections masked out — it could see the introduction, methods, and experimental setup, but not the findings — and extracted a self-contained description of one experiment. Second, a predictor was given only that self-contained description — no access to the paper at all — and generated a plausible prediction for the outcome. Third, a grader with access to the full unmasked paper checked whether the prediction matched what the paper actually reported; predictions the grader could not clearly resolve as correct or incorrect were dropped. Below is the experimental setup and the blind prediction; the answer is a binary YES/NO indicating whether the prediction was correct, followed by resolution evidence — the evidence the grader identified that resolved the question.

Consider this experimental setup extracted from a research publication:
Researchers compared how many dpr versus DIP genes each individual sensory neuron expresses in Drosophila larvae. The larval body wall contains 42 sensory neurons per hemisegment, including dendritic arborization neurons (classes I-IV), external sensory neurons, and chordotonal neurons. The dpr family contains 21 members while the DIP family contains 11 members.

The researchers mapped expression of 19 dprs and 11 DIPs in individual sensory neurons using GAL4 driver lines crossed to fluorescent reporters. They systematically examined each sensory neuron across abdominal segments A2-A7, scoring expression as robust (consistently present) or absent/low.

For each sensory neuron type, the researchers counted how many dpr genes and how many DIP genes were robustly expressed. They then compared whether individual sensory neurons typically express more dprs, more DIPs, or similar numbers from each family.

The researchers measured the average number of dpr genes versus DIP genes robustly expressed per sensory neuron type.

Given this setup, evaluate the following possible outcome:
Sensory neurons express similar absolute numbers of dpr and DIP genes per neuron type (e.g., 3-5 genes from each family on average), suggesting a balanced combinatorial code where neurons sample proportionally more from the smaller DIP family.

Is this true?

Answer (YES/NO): NO